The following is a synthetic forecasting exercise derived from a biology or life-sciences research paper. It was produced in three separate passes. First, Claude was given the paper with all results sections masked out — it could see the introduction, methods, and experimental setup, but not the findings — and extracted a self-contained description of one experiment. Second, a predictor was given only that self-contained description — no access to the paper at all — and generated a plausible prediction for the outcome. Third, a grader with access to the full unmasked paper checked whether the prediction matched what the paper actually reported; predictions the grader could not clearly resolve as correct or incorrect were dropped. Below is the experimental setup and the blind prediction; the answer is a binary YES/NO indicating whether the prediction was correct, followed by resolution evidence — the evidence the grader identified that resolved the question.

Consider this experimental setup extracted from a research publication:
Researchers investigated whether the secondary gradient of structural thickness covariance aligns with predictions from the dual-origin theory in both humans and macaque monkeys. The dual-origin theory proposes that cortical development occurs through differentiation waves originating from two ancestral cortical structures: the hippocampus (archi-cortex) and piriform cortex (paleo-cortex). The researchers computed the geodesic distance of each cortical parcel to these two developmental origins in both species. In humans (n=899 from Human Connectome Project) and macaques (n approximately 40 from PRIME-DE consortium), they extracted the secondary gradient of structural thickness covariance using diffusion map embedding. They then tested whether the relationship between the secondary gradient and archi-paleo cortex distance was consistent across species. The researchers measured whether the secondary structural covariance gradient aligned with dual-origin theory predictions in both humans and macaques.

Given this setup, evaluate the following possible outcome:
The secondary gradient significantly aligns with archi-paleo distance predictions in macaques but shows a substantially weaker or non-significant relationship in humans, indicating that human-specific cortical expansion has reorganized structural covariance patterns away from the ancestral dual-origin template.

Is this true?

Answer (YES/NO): NO